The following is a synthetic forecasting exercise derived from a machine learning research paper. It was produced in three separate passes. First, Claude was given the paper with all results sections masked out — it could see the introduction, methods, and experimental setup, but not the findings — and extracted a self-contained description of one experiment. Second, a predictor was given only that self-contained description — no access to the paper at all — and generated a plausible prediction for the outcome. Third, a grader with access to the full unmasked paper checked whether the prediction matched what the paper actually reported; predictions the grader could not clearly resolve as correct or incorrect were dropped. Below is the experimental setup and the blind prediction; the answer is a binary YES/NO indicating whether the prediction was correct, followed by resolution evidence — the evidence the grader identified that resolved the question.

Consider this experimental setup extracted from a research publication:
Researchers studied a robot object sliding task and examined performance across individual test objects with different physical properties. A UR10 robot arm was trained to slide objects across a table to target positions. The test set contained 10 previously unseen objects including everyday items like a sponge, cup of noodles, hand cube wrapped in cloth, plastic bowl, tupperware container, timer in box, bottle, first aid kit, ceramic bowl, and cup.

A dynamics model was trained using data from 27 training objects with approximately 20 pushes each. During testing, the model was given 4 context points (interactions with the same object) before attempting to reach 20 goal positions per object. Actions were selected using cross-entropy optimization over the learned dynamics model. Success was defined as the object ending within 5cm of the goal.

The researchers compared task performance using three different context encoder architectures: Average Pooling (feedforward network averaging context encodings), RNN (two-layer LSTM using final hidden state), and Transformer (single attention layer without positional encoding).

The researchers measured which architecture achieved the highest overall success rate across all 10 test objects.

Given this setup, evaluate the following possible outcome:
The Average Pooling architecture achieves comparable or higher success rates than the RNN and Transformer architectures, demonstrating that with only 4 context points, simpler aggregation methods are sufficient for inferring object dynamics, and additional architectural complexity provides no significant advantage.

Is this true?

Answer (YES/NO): NO